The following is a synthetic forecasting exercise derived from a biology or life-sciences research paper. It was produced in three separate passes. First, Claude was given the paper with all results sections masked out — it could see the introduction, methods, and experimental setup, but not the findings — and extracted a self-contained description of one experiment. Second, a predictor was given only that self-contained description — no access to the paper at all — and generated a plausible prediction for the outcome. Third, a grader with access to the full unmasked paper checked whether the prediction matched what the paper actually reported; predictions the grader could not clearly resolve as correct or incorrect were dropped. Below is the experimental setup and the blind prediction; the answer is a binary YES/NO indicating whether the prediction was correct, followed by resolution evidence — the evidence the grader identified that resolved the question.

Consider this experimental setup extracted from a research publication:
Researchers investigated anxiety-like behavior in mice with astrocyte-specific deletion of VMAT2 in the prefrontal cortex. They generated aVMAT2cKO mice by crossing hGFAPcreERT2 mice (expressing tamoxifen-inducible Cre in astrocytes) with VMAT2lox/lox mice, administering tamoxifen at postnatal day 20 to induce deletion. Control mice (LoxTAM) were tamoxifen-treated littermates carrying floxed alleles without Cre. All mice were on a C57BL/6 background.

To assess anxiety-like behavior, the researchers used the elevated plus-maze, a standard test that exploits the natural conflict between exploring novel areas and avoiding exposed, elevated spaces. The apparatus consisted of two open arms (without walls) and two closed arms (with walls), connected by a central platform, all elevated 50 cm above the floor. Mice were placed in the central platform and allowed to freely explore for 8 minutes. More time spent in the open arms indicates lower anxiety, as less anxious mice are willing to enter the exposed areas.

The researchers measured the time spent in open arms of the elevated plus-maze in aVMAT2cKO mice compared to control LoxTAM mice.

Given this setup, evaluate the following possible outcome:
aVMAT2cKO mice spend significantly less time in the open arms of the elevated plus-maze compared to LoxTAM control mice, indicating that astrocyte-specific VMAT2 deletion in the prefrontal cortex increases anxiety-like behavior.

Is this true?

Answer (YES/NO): YES